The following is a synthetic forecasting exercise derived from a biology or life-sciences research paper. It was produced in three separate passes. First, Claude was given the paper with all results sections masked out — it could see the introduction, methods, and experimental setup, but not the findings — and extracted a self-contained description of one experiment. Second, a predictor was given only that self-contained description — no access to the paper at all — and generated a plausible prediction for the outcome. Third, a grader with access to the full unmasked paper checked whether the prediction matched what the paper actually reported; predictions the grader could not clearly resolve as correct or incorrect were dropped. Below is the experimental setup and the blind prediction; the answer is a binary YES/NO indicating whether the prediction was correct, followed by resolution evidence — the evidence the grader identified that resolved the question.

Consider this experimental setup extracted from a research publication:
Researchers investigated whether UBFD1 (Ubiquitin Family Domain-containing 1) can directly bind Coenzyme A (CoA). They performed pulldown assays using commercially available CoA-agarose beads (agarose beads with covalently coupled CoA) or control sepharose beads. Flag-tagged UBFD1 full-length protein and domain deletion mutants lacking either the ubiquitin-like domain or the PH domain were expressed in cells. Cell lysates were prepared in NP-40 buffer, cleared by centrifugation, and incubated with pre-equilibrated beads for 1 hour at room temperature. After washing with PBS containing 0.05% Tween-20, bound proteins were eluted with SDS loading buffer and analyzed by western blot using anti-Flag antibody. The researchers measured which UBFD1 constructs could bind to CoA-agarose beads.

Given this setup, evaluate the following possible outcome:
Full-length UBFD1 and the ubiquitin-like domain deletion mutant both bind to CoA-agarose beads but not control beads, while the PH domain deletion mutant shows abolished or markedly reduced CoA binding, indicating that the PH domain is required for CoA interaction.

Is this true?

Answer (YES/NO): YES